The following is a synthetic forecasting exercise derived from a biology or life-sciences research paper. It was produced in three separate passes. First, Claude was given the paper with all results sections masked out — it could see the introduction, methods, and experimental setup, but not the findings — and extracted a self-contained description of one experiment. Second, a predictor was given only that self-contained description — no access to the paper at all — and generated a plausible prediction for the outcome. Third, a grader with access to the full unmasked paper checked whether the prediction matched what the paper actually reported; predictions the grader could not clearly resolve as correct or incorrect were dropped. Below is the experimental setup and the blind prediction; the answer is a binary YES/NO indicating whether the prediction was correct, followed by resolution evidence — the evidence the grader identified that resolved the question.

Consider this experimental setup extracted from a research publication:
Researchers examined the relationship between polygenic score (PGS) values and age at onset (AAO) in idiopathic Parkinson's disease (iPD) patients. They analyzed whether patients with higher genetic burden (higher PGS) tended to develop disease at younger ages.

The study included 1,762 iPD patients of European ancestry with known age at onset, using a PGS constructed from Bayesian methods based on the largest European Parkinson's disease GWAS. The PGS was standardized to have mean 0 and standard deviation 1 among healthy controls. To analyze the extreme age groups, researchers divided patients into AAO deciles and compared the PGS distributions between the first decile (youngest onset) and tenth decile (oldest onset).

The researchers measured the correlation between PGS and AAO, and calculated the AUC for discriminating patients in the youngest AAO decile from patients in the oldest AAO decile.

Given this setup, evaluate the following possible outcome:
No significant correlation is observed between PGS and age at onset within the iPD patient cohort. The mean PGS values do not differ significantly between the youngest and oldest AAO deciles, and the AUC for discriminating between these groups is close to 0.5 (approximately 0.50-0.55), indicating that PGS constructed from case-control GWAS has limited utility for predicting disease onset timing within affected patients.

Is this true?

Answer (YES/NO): NO